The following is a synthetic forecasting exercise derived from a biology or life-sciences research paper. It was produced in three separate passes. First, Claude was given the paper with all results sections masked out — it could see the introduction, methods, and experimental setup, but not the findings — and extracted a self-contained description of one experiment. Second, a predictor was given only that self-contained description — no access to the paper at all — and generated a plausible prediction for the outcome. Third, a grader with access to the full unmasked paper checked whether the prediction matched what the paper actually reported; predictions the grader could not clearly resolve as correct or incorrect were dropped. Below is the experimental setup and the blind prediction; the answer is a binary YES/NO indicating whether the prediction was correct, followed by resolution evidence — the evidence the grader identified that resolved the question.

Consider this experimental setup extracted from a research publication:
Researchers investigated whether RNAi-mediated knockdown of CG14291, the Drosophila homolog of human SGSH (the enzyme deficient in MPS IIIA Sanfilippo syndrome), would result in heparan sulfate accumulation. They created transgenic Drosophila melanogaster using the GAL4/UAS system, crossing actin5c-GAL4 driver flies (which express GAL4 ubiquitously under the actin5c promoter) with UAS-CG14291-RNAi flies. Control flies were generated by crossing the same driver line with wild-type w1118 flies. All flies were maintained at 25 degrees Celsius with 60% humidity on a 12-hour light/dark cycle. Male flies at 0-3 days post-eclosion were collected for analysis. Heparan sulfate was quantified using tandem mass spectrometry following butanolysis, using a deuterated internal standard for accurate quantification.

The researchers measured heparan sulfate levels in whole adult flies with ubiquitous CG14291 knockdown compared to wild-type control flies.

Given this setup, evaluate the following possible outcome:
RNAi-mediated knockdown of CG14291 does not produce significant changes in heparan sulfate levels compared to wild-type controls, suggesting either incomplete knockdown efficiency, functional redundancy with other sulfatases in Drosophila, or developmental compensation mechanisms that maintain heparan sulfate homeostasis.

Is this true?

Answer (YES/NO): NO